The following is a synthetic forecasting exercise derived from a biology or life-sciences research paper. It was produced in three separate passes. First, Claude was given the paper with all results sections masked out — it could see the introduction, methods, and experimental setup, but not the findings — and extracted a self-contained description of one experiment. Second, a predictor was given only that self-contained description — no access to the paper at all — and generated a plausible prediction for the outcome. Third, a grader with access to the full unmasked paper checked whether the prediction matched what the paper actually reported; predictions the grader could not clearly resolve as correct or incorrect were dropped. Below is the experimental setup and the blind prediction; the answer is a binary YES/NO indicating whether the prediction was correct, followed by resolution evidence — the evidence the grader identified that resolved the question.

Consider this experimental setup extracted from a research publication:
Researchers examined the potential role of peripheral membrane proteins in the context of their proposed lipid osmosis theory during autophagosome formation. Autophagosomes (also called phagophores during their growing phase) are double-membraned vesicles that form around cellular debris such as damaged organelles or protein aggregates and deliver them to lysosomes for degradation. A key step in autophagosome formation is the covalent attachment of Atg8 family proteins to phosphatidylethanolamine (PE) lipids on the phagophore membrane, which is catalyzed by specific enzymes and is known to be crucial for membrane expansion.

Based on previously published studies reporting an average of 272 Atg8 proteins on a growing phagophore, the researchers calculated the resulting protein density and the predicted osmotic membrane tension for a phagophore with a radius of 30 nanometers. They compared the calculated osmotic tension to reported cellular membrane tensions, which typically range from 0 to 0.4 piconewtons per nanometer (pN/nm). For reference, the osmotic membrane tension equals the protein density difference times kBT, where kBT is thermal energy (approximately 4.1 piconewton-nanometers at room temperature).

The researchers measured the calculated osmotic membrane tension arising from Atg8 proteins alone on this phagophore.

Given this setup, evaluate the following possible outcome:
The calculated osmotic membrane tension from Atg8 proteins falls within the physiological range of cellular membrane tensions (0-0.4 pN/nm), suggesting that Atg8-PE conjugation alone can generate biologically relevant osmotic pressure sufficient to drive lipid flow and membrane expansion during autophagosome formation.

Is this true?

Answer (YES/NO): YES